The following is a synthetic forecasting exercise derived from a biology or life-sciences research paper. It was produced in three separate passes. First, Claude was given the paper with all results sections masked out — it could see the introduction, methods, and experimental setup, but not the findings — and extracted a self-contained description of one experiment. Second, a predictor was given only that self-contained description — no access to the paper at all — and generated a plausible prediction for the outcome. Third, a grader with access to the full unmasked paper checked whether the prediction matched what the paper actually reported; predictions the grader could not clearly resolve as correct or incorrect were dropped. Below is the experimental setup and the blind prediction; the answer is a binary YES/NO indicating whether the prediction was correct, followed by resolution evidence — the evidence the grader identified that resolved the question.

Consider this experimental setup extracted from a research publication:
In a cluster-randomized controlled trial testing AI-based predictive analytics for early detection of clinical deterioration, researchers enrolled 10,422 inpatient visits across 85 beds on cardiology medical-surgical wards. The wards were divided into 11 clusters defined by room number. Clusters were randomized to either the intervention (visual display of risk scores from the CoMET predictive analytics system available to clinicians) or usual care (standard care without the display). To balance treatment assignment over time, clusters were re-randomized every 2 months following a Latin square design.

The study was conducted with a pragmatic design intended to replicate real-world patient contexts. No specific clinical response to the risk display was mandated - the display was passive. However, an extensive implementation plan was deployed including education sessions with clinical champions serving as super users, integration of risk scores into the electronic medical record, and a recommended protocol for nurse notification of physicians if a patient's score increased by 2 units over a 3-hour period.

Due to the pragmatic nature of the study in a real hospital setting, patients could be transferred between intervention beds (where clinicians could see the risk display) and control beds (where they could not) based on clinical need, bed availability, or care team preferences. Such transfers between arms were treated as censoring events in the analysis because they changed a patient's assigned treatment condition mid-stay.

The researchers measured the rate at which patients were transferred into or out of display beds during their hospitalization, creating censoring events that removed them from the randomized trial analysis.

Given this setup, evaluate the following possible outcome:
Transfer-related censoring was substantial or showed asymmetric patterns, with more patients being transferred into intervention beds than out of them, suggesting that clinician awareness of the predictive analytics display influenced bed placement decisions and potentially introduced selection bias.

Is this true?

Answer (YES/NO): NO